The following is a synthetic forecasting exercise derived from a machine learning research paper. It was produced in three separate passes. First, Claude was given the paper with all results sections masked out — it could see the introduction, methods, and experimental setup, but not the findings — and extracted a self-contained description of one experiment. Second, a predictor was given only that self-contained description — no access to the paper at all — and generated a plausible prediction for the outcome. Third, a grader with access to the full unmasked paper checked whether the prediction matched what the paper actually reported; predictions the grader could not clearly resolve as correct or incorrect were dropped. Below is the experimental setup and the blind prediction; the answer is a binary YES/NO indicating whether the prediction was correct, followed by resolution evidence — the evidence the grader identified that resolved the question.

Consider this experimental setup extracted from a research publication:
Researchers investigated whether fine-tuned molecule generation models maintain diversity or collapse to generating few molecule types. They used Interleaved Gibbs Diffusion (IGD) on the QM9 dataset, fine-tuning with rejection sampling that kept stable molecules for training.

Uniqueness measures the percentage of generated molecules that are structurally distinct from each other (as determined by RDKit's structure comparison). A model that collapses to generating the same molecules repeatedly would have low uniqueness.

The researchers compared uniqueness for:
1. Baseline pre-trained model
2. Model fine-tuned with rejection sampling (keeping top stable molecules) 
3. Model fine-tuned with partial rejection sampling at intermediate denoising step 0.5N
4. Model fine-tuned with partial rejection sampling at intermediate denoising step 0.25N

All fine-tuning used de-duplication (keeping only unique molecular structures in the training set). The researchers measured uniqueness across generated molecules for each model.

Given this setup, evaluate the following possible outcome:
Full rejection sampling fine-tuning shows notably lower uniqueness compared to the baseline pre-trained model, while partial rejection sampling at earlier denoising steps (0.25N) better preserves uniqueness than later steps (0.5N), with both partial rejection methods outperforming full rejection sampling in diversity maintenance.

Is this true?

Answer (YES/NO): NO